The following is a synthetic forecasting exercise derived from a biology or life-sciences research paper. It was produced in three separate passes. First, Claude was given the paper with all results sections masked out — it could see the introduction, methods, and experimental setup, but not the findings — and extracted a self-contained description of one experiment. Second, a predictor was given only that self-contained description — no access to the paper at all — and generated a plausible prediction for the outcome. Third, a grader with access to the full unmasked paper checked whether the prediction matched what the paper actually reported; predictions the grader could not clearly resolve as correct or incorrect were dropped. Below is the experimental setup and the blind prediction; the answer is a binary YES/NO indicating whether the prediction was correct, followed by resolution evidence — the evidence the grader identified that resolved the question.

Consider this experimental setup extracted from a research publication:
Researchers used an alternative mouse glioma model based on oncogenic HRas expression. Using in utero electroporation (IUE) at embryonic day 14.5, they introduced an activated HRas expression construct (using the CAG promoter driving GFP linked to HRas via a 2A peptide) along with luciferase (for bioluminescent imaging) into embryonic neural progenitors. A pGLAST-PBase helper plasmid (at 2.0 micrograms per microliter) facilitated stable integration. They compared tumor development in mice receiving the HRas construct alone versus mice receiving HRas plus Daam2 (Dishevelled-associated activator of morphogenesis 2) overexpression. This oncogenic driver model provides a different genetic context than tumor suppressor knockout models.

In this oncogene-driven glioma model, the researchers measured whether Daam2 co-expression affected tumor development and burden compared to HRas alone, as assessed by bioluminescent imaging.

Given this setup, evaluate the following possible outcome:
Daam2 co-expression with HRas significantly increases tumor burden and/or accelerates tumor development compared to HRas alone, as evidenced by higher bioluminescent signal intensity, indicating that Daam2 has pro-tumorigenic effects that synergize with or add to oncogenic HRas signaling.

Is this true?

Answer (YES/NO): YES